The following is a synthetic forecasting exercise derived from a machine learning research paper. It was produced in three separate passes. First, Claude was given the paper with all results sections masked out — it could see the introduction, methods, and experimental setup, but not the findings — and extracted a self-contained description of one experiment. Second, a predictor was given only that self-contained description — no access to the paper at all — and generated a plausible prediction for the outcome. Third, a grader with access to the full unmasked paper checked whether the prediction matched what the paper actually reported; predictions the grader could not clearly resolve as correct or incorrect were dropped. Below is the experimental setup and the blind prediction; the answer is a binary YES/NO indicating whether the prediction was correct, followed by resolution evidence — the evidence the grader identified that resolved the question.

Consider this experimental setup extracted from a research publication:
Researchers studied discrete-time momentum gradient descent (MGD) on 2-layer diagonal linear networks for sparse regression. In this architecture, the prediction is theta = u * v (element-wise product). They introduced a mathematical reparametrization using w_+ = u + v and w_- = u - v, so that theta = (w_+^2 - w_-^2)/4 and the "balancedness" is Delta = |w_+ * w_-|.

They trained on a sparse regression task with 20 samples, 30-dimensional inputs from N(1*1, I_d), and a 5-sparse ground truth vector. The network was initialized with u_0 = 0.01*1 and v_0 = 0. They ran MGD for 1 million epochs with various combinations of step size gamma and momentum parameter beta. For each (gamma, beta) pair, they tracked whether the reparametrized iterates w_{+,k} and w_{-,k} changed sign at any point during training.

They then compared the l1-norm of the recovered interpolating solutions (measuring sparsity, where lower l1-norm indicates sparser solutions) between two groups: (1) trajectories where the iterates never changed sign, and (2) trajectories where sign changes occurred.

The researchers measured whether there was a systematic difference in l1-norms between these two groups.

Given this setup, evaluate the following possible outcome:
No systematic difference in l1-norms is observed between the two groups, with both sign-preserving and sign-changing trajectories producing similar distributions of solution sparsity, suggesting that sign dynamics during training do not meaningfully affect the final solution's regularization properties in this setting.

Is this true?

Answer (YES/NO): NO